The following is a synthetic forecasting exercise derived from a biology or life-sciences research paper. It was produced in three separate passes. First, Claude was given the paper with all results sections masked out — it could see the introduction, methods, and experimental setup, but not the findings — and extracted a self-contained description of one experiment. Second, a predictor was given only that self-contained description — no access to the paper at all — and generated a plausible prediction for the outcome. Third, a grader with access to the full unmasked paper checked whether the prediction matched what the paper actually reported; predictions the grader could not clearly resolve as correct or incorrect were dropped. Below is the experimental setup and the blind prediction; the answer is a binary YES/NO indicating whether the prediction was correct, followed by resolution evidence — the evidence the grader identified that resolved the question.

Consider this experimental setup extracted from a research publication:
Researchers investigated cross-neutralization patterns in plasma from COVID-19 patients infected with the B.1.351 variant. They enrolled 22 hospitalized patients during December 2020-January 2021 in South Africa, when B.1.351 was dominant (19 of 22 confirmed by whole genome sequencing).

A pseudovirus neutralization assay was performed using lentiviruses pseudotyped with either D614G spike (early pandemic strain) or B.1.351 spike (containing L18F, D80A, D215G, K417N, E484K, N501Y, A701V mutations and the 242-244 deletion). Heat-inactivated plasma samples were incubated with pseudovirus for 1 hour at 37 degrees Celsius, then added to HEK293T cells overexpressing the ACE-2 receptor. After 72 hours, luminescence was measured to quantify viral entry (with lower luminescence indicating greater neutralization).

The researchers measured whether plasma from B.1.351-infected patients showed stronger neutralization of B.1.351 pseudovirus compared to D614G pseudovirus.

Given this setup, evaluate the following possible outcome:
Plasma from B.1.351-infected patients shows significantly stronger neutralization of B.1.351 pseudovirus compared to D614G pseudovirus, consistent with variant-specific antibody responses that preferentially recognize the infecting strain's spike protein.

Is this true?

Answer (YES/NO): NO